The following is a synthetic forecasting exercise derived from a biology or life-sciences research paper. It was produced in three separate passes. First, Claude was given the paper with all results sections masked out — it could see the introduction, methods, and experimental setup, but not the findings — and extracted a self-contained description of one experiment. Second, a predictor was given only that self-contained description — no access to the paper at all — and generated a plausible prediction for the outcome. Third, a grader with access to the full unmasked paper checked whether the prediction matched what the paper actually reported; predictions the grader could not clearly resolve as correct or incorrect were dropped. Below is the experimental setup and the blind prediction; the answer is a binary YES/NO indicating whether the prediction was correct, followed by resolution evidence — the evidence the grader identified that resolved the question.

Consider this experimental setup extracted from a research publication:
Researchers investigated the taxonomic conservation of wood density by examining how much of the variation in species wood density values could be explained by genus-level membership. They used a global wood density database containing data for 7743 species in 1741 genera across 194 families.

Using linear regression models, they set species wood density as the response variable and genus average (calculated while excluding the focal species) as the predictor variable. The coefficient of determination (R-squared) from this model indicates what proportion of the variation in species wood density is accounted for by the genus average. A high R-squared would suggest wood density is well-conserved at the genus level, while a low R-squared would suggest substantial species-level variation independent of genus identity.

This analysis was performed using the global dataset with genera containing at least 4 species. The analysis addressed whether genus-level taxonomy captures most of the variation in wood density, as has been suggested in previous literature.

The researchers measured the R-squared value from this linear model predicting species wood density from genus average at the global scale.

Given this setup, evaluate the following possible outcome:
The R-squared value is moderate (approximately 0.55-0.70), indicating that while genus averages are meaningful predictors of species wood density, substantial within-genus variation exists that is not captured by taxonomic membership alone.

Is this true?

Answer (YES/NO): YES